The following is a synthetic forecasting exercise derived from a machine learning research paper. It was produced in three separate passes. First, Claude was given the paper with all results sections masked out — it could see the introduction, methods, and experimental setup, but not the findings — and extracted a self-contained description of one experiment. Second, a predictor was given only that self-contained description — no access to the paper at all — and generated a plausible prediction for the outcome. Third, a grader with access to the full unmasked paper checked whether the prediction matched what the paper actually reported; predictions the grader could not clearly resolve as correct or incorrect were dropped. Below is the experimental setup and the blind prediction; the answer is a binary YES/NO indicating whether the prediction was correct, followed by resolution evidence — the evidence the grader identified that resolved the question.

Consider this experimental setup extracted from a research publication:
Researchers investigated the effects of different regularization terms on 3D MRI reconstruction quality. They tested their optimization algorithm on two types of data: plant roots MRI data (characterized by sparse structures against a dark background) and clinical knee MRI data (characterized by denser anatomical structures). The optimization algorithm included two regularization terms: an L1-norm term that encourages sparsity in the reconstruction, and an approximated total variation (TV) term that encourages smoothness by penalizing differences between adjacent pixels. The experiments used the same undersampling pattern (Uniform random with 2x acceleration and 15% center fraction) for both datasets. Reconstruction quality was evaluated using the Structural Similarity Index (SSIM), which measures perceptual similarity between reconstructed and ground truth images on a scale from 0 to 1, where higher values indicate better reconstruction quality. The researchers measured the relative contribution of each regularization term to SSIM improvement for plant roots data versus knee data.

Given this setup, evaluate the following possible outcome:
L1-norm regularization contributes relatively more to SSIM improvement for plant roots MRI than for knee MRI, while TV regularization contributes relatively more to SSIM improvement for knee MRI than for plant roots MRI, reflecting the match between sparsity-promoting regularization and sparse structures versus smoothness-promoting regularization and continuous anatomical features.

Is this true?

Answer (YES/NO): YES